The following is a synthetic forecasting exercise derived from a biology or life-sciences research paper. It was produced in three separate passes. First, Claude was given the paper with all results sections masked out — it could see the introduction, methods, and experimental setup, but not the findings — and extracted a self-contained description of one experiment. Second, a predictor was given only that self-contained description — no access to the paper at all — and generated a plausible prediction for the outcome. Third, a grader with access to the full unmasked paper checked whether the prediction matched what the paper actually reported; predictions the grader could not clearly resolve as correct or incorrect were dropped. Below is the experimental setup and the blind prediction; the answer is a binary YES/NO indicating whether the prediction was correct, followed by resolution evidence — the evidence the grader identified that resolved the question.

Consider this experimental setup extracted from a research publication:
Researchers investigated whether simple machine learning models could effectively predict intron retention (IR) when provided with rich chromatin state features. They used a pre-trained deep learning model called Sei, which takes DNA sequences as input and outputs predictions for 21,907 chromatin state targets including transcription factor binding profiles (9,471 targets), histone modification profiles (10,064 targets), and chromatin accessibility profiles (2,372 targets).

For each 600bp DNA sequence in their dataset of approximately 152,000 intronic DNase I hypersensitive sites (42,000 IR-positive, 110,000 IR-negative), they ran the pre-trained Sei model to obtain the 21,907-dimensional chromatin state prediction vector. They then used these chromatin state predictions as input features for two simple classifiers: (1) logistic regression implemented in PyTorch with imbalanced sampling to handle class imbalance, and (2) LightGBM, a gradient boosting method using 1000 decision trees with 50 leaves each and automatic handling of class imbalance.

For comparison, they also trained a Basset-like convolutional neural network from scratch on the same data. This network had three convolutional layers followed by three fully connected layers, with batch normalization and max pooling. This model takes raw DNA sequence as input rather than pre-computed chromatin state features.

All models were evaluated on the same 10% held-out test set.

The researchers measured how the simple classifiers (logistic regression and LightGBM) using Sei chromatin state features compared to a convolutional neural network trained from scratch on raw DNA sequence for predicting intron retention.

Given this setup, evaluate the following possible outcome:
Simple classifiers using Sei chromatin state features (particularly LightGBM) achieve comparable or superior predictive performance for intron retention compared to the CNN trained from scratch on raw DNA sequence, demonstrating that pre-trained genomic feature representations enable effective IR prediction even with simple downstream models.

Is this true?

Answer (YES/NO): YES